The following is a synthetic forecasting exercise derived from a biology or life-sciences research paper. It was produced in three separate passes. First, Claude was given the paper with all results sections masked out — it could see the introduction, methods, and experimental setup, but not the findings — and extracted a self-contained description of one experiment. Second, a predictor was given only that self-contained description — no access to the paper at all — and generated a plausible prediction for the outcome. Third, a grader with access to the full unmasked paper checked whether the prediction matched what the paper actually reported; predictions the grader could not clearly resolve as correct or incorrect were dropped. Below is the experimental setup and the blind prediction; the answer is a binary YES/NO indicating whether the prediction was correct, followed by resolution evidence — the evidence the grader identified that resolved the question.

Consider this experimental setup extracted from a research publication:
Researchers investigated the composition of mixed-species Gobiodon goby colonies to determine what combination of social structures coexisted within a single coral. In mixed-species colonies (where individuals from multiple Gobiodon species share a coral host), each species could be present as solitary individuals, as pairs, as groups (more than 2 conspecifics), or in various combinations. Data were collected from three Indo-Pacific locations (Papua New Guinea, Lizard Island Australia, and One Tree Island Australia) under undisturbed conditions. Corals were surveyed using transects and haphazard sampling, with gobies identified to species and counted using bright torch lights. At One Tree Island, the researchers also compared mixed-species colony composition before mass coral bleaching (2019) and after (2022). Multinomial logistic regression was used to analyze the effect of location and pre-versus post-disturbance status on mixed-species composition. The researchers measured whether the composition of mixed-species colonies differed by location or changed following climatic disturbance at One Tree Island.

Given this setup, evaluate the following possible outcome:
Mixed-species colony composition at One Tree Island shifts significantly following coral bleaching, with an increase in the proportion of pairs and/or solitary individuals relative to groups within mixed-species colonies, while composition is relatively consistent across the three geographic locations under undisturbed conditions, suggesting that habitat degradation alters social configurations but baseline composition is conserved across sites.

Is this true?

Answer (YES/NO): NO